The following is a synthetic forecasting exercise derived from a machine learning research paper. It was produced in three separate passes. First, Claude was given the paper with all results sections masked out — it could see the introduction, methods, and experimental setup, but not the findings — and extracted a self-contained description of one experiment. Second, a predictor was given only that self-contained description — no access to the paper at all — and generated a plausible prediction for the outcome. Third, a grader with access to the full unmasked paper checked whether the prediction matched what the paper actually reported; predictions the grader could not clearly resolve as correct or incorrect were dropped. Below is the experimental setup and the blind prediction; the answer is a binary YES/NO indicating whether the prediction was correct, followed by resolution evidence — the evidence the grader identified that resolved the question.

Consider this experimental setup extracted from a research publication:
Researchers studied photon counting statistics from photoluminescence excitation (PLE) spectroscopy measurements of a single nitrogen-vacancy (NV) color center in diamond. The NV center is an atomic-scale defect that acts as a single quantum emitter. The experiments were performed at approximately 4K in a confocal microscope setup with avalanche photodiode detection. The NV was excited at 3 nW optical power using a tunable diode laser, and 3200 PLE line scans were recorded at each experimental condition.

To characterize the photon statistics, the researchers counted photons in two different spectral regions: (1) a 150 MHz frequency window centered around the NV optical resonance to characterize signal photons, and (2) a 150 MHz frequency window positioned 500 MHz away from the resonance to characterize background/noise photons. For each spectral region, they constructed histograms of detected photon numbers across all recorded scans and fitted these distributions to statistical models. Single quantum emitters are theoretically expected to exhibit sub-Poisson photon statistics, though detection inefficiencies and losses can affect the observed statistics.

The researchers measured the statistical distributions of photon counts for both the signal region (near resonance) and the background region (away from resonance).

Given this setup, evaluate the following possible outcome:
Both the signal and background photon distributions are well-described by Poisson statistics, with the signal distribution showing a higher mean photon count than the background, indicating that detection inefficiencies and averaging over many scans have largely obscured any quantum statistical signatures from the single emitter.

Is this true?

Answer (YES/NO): YES